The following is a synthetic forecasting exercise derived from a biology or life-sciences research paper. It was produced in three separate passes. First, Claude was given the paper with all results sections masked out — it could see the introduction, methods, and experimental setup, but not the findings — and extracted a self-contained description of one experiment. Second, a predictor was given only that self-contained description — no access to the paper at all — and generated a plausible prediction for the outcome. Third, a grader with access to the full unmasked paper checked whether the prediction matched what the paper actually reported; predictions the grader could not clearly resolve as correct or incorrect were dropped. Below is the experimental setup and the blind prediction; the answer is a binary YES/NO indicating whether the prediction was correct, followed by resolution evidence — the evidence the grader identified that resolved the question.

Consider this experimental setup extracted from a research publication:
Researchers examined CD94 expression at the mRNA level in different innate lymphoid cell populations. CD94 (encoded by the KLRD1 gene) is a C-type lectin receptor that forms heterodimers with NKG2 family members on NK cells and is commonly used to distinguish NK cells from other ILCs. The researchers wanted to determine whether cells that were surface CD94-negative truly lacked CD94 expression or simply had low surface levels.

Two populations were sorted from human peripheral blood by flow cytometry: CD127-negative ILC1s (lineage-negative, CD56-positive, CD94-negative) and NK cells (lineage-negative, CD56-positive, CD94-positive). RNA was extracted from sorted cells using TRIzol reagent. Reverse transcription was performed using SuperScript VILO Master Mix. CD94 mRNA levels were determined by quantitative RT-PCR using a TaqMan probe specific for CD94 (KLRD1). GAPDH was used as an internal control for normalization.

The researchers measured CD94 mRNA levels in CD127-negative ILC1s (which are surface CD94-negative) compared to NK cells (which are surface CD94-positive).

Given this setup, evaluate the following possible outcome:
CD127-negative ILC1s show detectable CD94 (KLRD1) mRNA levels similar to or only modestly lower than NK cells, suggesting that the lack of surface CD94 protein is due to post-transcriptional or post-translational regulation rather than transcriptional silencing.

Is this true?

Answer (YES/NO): YES